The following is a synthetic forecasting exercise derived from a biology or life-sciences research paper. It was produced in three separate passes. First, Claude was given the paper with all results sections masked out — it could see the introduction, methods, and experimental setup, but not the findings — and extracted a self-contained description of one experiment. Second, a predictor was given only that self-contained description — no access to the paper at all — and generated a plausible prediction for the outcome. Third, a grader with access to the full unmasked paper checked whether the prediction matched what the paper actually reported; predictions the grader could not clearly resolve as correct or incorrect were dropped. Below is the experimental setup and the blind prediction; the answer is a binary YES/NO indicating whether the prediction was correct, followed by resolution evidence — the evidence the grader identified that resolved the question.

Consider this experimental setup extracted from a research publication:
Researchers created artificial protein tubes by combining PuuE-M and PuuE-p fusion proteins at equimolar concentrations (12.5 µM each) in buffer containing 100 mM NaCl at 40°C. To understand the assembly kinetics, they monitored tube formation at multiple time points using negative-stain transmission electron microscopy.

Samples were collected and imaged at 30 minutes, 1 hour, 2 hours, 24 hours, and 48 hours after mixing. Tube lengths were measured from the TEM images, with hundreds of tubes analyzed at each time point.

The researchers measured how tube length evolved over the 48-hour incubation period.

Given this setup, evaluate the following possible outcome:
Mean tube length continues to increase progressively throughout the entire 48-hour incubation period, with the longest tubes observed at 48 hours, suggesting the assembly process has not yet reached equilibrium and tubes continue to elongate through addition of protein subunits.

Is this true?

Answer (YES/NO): YES